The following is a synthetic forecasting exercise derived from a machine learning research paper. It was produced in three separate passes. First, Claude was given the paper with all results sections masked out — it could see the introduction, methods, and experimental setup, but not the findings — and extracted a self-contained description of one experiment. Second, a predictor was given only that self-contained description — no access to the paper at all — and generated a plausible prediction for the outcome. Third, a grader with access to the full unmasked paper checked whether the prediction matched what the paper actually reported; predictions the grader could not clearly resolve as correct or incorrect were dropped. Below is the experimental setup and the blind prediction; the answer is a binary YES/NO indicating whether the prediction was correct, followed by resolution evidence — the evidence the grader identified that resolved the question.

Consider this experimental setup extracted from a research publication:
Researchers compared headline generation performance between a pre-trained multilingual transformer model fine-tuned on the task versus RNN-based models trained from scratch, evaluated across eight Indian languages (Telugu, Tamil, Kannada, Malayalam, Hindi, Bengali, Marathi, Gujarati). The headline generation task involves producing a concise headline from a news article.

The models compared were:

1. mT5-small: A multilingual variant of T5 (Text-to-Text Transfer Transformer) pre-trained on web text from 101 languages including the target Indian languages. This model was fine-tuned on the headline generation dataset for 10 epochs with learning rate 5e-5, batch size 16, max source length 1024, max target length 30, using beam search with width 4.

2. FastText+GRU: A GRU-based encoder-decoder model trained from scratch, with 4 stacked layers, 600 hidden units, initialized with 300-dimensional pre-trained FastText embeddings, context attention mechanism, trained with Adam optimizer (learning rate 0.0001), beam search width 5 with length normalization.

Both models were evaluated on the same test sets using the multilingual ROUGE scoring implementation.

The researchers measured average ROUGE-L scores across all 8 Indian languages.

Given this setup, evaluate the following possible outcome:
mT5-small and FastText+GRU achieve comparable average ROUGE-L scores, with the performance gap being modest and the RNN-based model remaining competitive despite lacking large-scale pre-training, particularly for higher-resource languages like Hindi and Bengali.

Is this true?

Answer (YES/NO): NO